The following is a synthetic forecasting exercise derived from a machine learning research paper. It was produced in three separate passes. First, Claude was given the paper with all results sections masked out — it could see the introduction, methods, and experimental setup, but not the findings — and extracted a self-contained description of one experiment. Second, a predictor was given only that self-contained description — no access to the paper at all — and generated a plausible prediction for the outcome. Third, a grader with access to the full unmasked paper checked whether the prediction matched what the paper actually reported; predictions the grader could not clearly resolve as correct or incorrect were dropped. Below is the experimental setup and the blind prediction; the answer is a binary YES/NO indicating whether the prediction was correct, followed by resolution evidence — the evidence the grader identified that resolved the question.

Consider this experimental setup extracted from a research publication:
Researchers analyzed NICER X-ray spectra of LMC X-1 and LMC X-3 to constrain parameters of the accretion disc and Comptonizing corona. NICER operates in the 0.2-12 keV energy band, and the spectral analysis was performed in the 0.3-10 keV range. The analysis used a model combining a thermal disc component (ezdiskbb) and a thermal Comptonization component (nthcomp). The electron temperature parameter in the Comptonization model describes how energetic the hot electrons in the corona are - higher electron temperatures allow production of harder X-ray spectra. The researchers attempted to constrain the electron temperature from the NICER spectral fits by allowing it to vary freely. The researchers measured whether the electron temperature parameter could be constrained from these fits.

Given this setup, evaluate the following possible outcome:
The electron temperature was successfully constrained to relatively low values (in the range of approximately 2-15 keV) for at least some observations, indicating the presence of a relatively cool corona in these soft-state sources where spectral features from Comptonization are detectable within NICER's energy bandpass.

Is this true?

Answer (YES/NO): NO